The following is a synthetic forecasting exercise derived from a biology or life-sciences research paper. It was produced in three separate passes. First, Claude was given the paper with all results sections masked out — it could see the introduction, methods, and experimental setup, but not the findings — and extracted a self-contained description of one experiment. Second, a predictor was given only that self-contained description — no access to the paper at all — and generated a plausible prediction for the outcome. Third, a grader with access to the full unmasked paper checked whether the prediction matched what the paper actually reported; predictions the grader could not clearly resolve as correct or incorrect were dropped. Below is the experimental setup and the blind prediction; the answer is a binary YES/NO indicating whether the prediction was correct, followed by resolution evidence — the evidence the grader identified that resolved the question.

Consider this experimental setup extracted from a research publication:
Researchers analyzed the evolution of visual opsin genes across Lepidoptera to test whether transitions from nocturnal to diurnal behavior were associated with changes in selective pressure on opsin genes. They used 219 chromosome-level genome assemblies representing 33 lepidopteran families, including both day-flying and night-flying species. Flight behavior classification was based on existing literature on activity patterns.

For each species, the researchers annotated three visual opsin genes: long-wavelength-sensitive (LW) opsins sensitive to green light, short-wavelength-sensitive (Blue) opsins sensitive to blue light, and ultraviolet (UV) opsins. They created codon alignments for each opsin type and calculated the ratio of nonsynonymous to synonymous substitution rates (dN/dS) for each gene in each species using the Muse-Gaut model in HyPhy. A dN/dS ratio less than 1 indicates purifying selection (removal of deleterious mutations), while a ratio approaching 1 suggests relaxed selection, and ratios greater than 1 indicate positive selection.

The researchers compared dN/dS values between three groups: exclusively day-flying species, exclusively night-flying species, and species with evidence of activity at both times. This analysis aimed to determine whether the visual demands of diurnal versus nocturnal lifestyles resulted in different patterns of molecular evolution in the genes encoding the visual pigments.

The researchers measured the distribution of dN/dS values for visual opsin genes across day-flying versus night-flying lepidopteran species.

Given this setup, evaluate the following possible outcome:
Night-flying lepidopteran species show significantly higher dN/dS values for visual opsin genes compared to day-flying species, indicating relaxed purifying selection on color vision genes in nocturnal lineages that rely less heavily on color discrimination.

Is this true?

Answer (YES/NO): NO